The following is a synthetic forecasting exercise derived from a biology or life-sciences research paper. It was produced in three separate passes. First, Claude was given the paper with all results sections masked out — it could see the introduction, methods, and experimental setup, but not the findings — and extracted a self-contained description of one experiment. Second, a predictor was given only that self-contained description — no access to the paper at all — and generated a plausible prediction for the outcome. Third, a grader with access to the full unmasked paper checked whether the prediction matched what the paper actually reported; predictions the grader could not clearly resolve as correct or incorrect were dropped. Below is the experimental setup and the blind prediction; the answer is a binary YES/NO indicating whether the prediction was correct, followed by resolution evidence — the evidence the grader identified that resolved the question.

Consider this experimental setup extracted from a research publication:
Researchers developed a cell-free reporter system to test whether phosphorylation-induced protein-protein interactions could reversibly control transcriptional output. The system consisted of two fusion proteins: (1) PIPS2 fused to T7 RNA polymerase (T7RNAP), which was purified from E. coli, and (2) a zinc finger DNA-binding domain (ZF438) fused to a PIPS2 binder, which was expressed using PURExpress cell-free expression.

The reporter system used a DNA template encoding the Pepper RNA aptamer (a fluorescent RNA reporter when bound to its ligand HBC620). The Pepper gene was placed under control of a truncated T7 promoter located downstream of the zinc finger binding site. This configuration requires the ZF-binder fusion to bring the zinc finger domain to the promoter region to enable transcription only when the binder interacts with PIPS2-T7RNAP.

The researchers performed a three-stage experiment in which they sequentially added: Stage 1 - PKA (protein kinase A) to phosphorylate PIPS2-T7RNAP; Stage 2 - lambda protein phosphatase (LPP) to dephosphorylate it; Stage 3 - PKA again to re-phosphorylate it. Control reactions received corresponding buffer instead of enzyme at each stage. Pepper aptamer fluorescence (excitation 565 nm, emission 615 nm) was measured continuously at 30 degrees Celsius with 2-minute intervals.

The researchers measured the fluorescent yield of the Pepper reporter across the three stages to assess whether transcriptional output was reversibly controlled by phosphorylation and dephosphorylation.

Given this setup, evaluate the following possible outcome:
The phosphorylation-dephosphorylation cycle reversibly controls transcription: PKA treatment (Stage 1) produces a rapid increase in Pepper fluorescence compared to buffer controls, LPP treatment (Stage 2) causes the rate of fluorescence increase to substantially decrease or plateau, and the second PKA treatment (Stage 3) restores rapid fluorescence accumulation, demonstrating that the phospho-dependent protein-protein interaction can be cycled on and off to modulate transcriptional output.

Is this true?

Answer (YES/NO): YES